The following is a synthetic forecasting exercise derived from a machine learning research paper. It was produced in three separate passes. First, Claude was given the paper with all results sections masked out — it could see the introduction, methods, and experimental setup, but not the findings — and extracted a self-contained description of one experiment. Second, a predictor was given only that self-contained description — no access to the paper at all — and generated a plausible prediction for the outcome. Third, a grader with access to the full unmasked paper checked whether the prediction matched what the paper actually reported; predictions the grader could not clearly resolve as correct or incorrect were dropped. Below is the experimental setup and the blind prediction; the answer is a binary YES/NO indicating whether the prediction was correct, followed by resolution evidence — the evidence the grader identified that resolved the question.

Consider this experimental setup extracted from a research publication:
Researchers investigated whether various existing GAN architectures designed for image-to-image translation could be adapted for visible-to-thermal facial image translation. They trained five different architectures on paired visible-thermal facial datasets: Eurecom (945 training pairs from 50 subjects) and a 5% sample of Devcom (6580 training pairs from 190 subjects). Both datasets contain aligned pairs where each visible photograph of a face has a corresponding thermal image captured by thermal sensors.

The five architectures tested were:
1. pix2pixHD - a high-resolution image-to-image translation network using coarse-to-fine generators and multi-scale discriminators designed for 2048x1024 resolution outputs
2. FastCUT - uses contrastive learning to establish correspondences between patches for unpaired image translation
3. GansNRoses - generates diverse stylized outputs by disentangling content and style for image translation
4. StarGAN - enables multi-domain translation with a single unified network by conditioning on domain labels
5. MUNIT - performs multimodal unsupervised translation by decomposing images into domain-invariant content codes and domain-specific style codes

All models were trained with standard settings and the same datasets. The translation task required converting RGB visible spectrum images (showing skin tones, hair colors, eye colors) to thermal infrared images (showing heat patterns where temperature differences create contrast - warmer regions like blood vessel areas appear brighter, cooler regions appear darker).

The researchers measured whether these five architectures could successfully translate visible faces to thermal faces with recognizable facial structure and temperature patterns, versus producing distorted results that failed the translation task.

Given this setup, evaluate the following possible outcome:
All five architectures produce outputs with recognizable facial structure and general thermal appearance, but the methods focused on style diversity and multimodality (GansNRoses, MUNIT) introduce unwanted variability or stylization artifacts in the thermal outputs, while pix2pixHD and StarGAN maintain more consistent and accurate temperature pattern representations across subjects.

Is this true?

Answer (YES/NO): NO